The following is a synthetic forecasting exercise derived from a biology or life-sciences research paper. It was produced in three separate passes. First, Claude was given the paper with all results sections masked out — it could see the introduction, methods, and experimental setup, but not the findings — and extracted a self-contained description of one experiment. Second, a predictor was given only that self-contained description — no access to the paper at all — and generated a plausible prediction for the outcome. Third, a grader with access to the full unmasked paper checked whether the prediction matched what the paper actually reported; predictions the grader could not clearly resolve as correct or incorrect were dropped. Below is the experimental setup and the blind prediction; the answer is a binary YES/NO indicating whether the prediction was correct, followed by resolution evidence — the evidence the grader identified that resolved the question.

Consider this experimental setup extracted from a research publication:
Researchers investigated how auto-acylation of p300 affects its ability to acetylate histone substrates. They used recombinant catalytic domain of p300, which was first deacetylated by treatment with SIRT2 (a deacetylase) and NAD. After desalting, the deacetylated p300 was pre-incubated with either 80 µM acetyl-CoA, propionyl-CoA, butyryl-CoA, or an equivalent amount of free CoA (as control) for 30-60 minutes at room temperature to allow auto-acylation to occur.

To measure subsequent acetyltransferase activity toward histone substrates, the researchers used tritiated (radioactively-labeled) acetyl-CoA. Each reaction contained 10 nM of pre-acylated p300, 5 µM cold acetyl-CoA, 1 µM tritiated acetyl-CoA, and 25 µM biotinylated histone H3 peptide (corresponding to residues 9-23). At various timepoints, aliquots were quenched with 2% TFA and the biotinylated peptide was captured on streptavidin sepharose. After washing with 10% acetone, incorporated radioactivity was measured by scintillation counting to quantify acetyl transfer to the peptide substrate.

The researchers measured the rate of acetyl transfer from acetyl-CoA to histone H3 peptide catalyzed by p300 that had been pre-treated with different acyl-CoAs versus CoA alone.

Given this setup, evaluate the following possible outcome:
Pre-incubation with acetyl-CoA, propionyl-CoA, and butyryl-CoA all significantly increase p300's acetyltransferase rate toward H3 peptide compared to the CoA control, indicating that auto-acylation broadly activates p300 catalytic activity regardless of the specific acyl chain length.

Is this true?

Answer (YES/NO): YES